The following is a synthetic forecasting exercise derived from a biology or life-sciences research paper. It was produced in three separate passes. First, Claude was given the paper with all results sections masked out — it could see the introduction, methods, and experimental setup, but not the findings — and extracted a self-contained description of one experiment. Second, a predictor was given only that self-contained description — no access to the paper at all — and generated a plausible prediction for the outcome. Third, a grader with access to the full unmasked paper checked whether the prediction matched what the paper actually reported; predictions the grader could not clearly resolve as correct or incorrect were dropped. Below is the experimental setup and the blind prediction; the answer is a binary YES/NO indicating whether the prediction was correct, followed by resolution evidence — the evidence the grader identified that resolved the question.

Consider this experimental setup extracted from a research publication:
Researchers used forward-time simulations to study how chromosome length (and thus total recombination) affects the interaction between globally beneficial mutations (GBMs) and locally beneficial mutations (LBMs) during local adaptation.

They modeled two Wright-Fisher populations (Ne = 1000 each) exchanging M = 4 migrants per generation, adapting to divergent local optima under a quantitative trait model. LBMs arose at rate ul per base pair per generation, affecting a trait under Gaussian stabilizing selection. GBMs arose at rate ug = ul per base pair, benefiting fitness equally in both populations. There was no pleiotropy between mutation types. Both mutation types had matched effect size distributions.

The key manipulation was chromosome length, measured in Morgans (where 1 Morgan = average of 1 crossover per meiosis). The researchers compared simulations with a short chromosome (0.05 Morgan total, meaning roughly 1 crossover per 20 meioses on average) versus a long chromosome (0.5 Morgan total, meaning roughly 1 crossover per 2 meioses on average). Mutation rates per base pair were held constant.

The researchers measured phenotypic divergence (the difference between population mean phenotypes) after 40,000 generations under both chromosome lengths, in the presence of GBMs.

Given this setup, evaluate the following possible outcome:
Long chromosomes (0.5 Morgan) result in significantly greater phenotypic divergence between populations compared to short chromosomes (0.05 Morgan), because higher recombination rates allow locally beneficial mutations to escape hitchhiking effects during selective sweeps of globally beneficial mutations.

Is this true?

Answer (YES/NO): NO